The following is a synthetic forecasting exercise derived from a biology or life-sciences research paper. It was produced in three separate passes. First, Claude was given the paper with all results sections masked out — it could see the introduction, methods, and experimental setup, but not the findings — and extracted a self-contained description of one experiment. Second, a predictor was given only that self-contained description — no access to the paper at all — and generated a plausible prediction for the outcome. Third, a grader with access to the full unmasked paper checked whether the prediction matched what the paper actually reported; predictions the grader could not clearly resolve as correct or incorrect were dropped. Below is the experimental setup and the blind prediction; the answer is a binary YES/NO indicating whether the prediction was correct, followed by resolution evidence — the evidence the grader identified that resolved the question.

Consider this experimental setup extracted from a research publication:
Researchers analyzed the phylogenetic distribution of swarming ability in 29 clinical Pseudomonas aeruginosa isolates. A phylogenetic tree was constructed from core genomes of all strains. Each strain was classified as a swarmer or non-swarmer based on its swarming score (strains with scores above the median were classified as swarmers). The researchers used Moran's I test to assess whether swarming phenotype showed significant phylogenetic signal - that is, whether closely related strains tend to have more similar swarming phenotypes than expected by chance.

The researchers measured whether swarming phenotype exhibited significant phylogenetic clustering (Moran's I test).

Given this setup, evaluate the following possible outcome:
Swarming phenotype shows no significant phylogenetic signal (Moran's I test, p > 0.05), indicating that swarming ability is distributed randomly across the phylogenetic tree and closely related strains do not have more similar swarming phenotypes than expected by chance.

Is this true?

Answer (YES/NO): YES